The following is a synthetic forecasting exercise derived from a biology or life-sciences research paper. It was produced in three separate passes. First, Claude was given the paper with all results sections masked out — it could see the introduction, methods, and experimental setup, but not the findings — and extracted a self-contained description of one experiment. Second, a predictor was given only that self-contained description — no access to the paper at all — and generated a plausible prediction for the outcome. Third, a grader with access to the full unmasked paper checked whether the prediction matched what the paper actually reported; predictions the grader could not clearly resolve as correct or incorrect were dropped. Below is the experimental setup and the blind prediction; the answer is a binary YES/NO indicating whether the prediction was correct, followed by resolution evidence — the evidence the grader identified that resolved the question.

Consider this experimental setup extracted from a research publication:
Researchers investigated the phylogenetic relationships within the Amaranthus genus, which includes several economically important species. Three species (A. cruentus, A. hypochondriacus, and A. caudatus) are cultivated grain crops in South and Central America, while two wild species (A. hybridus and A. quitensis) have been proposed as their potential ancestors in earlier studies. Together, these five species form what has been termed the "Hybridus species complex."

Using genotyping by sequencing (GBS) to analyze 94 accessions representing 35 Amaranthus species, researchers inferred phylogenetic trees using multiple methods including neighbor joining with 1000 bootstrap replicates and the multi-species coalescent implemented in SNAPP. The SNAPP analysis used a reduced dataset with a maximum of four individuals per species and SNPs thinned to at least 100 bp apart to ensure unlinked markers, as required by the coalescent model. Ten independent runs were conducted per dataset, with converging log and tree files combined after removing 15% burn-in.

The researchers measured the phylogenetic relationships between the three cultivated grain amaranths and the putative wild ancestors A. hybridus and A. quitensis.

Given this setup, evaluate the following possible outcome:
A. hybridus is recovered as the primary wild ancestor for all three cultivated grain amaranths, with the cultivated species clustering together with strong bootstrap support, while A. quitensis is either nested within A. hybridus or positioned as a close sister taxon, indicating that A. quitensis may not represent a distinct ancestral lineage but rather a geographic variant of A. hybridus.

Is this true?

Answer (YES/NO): NO